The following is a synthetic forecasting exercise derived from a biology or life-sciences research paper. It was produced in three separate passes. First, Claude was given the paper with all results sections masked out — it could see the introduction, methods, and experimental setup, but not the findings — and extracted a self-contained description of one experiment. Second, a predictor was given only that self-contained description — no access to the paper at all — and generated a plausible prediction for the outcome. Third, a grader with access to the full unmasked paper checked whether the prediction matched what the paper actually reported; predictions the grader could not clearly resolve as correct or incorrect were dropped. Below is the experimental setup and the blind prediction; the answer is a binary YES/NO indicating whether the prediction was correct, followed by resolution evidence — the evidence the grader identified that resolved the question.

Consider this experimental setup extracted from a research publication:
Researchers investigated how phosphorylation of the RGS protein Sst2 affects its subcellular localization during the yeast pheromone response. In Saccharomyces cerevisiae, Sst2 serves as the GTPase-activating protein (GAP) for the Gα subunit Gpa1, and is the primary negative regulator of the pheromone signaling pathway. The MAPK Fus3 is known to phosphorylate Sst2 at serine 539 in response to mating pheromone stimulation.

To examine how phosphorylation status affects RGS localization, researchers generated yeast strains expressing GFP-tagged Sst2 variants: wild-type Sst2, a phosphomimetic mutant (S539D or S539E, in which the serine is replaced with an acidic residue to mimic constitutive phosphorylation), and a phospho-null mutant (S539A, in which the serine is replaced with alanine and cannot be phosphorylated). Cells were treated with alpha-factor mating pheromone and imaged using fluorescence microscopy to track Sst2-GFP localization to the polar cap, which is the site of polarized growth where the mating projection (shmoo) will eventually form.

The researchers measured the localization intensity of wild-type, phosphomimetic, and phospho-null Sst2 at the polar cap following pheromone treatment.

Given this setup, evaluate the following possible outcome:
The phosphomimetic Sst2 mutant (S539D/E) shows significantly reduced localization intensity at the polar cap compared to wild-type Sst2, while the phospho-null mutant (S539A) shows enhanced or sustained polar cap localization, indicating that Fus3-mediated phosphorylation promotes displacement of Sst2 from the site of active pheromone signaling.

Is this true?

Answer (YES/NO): YES